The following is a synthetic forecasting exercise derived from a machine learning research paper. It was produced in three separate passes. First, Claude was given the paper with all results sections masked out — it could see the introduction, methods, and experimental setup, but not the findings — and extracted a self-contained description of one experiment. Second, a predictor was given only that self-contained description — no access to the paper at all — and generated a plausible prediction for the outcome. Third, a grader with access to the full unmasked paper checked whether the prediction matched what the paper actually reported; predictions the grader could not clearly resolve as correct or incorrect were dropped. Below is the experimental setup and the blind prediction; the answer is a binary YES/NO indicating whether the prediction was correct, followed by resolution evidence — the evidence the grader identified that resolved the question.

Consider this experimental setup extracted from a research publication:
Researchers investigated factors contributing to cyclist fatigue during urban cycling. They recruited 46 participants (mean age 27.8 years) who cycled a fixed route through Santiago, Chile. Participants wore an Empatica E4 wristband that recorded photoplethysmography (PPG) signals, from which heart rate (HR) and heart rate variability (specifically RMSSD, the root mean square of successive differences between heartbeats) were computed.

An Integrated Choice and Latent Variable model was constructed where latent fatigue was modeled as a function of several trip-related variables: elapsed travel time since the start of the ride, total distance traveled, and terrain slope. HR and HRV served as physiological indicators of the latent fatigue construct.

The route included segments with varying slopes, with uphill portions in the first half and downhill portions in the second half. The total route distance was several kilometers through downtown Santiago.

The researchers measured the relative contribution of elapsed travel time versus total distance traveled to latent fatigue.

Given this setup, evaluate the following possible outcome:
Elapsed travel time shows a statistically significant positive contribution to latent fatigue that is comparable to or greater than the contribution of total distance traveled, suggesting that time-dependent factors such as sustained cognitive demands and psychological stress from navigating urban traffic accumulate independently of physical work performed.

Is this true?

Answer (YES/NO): YES